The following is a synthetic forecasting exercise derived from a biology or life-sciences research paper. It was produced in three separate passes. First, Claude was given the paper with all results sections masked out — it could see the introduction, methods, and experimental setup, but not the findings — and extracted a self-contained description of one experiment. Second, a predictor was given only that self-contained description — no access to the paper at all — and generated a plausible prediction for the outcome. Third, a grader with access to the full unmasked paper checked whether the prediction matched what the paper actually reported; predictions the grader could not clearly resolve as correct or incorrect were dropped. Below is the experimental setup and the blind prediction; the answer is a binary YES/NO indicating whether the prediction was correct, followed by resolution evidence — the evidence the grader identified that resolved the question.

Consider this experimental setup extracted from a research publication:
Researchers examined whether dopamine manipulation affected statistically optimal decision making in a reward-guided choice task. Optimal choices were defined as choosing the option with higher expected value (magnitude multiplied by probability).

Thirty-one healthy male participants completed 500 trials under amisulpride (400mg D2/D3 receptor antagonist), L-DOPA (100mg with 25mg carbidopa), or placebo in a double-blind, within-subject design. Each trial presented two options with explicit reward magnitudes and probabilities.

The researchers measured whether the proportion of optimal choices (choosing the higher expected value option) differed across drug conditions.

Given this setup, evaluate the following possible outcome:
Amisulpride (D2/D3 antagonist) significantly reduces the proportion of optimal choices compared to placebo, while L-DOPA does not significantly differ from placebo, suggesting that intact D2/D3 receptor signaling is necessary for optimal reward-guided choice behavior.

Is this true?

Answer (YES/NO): NO